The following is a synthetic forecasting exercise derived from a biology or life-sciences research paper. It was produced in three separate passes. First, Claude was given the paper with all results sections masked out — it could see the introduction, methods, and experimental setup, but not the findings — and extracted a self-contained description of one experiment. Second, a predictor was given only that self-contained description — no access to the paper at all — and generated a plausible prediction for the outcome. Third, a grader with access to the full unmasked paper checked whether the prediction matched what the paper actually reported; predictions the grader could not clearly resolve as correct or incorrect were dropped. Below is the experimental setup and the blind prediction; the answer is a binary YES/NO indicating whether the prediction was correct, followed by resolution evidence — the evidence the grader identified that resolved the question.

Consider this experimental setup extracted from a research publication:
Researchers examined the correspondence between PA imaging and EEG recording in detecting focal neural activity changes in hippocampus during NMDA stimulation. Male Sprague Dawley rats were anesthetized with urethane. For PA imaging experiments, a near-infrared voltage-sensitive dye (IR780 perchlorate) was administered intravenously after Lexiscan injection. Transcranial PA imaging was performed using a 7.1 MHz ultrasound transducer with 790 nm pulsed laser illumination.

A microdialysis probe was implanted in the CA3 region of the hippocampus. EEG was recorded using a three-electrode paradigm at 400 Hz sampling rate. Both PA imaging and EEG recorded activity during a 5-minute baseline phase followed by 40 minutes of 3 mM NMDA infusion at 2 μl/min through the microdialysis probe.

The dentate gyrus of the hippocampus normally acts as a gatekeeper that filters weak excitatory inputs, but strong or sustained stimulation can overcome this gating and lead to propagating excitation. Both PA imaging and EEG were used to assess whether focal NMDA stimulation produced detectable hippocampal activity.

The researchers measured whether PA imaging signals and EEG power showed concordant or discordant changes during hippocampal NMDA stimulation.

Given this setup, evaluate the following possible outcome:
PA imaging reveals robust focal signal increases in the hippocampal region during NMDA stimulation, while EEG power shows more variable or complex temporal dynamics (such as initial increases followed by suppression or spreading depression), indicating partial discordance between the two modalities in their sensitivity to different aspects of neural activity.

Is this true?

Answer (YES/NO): NO